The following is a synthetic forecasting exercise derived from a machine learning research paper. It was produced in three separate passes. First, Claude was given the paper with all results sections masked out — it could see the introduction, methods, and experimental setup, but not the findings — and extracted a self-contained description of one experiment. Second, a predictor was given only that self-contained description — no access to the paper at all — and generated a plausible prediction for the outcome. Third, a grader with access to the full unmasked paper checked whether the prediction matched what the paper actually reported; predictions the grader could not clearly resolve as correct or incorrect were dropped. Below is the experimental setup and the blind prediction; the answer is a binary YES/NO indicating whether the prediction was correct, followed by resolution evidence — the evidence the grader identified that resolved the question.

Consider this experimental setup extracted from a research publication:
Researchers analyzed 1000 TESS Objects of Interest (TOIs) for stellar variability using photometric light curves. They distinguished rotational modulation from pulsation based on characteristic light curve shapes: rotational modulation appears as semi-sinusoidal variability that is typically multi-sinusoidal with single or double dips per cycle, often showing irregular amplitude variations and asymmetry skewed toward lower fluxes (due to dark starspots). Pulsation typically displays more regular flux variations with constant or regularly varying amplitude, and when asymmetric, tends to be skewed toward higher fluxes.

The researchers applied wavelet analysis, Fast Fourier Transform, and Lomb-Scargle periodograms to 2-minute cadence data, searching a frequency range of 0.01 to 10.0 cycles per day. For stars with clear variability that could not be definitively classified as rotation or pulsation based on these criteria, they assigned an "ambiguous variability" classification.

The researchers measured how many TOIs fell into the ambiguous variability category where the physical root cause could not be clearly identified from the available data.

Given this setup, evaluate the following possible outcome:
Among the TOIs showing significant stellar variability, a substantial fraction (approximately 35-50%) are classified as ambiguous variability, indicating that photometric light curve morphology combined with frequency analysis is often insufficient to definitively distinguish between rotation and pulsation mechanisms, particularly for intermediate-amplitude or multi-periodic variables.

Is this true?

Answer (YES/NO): YES